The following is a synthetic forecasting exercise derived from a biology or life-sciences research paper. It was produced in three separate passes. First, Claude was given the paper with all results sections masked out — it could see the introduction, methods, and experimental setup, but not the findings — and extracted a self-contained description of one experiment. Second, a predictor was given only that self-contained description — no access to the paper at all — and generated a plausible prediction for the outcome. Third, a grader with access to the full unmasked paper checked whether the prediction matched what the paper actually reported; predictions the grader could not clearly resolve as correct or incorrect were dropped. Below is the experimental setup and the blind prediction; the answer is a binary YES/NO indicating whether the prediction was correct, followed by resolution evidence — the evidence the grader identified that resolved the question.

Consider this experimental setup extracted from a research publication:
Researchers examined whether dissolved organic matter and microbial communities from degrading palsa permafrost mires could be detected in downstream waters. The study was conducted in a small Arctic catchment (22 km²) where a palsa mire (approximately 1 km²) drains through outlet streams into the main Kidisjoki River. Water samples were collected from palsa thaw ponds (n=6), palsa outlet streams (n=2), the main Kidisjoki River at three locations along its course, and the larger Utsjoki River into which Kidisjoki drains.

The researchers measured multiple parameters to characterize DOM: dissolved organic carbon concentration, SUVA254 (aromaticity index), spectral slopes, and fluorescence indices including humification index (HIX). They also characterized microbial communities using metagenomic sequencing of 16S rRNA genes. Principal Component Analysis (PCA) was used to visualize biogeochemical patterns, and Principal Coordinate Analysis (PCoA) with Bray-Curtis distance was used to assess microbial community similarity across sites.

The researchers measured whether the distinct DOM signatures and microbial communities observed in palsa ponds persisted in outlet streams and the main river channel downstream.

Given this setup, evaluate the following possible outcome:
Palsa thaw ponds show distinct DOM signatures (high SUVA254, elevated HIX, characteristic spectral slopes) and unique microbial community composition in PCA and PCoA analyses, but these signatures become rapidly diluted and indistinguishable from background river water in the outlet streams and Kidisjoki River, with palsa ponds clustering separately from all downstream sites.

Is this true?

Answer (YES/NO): YES